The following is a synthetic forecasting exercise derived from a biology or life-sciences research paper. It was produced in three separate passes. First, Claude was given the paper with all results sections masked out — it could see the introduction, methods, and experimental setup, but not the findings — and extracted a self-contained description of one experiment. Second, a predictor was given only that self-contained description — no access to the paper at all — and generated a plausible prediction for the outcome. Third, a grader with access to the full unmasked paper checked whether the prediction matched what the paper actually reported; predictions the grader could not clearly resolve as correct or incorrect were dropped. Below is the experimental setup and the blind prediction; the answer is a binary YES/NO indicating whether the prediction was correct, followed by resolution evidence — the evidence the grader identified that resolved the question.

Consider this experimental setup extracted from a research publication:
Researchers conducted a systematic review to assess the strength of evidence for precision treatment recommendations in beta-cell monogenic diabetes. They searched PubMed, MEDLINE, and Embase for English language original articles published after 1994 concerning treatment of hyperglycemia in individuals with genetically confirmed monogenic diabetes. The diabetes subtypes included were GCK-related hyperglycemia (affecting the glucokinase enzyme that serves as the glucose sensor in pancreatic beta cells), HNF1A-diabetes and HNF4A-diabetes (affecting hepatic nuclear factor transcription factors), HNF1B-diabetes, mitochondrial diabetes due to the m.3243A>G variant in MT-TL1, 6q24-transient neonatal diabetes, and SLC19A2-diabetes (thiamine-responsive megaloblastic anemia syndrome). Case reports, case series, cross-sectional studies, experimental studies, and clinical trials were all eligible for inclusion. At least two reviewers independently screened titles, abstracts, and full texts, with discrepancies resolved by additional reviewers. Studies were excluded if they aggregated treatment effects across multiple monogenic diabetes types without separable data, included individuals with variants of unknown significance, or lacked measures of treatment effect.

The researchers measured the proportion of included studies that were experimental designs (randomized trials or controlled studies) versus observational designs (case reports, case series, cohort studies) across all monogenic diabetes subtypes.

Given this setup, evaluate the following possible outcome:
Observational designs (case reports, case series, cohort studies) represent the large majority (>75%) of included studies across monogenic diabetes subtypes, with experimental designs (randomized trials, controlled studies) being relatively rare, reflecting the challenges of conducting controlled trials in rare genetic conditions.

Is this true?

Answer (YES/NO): YES